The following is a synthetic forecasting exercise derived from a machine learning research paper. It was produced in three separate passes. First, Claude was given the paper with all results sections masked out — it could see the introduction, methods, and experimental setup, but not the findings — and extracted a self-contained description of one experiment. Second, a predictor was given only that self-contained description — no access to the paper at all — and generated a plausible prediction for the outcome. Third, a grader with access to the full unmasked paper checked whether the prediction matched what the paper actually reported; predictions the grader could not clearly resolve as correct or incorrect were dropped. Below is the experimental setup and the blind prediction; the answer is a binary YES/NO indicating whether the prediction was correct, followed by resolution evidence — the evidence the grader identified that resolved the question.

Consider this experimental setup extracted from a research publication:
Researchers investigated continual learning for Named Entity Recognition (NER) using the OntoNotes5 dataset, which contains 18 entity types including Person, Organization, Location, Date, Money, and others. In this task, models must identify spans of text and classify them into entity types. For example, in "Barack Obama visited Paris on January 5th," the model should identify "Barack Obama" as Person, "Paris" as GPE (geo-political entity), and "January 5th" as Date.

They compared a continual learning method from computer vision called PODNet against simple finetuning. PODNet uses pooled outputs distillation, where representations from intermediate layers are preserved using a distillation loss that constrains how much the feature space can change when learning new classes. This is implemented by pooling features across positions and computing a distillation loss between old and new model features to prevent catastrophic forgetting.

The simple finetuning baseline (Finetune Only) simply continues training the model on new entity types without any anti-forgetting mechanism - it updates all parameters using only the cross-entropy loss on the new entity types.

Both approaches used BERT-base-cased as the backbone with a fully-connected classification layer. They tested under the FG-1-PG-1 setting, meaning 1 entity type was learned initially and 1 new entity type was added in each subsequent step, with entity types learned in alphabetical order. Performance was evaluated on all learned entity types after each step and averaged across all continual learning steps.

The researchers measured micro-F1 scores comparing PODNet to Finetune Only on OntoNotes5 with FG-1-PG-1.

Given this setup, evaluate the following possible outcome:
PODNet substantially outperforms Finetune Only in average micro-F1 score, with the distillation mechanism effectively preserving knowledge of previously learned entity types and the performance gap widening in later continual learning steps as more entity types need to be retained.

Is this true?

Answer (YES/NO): NO